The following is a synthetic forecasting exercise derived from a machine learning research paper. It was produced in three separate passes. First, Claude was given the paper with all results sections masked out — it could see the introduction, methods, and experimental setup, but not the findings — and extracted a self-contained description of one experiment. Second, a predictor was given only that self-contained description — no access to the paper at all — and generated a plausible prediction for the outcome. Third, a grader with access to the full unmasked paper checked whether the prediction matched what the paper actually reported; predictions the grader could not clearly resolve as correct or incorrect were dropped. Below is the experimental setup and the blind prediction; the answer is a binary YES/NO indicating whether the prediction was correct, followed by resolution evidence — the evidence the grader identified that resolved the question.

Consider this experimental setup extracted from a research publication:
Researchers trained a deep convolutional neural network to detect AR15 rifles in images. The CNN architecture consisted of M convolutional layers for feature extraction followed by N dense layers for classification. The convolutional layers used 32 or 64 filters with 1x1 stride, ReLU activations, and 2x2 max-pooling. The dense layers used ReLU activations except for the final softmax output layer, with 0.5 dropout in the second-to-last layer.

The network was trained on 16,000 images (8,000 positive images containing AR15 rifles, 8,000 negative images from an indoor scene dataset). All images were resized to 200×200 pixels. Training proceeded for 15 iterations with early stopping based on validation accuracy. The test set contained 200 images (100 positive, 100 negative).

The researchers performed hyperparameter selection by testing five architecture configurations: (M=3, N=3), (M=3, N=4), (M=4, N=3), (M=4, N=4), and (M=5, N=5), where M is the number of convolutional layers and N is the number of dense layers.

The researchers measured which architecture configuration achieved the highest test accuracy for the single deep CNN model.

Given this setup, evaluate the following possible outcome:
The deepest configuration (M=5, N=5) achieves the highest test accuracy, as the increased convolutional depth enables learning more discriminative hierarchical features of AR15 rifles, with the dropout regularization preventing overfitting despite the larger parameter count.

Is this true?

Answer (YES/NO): NO